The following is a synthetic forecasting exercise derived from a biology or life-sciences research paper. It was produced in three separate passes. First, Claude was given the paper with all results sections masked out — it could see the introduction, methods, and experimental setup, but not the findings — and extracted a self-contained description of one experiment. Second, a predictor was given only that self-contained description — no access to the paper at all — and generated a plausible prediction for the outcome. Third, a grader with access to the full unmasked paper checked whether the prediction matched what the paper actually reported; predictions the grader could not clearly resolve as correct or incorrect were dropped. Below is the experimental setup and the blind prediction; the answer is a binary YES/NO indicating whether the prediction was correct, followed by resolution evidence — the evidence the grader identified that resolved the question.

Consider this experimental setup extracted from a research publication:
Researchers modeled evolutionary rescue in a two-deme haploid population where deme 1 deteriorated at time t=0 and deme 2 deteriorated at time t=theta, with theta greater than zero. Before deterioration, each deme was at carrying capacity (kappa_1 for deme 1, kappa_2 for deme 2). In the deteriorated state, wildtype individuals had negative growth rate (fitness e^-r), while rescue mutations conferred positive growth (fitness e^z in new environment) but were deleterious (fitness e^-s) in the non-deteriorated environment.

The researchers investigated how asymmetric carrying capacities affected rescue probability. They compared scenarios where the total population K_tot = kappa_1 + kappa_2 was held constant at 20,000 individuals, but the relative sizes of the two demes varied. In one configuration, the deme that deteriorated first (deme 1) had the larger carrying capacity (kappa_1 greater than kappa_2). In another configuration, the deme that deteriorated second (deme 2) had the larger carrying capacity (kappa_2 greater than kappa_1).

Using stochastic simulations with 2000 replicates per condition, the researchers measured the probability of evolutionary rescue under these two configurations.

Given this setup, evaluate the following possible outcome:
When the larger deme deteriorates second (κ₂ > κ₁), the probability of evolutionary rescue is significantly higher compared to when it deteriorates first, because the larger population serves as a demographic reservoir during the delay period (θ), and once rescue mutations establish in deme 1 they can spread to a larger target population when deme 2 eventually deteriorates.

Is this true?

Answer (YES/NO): YES